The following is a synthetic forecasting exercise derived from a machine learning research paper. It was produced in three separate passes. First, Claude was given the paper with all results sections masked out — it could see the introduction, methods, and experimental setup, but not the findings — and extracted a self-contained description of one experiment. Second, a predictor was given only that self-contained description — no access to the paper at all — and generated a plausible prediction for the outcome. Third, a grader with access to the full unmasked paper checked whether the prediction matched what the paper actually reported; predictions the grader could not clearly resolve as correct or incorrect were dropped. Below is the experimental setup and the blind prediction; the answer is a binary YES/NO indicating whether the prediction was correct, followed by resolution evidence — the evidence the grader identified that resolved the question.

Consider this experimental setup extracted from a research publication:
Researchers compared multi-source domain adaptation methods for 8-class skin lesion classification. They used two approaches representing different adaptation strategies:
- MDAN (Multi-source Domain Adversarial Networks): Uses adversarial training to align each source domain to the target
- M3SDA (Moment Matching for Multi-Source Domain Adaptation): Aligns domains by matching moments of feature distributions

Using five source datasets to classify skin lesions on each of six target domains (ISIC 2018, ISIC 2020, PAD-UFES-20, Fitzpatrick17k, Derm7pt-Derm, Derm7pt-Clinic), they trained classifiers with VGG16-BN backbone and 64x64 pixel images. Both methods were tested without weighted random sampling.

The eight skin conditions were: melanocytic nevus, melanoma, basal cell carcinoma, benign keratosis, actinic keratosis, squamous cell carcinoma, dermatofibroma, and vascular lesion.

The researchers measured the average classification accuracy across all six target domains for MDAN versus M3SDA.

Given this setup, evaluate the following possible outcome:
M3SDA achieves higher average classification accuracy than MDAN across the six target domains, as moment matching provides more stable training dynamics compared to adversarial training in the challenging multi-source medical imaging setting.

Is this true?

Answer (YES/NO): YES